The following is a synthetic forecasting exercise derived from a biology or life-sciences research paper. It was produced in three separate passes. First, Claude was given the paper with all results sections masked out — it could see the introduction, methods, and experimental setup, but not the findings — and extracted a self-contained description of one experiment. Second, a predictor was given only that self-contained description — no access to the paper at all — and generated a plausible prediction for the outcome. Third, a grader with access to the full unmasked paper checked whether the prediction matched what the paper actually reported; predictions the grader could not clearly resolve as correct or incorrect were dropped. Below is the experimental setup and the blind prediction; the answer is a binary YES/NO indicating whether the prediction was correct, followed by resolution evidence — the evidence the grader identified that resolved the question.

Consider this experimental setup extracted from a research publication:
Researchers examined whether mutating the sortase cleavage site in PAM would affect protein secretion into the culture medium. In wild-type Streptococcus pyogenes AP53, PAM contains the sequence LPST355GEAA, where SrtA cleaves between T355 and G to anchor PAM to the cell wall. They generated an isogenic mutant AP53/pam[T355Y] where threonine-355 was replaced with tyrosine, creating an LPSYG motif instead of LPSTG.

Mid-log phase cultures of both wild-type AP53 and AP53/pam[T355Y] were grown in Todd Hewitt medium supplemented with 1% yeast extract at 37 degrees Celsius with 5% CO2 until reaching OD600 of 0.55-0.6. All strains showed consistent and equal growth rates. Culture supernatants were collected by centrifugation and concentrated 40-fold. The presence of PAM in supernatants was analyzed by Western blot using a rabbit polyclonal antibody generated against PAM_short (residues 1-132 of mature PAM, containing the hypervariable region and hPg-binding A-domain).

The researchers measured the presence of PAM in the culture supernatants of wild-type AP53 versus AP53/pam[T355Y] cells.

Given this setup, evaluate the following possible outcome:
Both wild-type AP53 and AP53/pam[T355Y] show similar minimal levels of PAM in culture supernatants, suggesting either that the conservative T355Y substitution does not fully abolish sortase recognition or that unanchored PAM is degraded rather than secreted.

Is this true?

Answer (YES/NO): YES